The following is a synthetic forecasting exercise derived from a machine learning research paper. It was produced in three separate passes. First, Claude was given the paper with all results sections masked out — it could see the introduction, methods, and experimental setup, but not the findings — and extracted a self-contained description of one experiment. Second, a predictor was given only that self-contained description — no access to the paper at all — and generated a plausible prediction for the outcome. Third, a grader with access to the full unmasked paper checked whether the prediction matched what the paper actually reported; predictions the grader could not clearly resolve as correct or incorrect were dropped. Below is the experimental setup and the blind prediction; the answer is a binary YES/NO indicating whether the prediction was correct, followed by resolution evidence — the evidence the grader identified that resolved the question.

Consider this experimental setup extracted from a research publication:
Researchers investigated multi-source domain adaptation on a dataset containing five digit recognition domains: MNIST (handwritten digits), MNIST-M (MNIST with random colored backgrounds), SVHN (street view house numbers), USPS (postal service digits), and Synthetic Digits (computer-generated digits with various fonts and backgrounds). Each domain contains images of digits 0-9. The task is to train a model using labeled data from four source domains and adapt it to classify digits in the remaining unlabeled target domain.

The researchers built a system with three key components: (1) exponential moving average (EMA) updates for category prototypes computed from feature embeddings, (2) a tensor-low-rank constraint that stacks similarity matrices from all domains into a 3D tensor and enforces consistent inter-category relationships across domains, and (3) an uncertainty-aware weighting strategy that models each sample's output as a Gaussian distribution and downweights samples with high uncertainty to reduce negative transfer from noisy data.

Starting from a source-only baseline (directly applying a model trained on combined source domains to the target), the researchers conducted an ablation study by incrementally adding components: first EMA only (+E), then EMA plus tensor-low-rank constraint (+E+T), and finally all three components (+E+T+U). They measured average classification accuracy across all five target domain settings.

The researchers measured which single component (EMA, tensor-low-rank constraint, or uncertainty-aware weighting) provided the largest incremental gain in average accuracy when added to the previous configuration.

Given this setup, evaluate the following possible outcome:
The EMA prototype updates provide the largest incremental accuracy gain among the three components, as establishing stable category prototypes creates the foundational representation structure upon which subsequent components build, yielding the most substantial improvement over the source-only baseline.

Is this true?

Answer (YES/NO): NO